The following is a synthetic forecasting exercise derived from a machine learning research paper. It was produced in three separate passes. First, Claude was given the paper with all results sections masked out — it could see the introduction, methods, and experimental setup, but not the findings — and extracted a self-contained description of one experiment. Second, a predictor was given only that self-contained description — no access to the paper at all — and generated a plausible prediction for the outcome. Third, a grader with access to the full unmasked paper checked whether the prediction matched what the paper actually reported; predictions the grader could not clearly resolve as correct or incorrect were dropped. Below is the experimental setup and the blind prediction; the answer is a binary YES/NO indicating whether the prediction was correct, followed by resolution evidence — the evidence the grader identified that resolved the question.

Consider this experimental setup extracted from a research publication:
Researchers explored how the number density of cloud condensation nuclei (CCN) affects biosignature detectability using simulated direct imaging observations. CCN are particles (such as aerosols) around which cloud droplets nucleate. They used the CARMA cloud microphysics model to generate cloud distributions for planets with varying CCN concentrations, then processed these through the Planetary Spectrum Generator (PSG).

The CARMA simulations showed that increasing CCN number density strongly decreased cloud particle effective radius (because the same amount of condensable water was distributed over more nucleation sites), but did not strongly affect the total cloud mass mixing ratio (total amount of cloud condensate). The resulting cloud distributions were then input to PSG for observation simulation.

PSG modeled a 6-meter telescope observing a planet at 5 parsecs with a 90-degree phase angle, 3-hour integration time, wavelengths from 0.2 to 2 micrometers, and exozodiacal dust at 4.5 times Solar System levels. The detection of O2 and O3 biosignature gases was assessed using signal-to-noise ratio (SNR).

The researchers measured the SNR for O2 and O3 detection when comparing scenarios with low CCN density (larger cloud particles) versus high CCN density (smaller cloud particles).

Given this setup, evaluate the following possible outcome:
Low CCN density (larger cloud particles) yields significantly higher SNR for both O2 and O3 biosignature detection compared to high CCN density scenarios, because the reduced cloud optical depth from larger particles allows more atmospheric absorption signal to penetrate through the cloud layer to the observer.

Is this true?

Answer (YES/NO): NO